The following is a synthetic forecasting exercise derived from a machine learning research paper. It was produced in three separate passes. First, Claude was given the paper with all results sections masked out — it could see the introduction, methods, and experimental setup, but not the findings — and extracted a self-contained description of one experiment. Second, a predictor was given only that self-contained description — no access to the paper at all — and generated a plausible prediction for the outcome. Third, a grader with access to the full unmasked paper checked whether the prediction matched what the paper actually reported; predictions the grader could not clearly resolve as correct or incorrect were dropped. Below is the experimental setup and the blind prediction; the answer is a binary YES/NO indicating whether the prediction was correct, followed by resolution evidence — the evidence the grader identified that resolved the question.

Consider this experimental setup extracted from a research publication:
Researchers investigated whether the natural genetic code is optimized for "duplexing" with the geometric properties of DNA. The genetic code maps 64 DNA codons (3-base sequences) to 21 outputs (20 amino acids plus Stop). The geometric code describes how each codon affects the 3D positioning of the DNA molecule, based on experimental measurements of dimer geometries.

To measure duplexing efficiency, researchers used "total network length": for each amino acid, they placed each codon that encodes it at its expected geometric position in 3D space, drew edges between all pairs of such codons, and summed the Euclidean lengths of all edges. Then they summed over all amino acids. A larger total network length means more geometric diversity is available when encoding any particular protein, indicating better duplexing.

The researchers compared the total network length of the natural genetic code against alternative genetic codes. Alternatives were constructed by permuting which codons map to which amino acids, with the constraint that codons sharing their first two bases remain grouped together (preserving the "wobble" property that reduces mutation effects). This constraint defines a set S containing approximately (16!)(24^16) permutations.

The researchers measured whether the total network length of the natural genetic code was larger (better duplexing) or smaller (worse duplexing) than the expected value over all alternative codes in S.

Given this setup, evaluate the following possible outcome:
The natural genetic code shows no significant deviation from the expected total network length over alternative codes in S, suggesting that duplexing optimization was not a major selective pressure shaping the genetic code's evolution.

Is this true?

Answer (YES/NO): NO